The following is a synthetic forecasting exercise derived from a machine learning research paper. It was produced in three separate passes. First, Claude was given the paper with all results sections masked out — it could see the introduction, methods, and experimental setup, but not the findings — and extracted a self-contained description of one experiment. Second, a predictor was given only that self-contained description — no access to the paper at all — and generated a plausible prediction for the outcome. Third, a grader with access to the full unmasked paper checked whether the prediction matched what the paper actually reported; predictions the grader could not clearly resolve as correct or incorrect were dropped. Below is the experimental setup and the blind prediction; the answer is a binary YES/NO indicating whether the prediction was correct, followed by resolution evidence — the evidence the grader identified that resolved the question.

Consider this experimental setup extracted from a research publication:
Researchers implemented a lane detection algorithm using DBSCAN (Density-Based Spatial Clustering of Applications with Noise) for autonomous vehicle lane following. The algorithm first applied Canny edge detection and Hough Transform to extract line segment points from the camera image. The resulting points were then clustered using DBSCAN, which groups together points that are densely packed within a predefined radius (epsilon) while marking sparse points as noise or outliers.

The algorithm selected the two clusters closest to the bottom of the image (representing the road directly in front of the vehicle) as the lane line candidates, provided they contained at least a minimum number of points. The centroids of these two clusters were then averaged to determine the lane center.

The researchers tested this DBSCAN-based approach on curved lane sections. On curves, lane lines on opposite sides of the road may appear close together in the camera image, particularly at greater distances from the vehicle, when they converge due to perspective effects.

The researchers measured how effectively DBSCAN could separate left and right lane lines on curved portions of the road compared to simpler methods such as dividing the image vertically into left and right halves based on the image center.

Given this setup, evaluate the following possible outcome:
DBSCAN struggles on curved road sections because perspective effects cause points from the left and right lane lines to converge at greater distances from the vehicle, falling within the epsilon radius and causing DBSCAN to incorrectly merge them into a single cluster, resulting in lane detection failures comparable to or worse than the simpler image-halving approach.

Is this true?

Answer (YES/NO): NO